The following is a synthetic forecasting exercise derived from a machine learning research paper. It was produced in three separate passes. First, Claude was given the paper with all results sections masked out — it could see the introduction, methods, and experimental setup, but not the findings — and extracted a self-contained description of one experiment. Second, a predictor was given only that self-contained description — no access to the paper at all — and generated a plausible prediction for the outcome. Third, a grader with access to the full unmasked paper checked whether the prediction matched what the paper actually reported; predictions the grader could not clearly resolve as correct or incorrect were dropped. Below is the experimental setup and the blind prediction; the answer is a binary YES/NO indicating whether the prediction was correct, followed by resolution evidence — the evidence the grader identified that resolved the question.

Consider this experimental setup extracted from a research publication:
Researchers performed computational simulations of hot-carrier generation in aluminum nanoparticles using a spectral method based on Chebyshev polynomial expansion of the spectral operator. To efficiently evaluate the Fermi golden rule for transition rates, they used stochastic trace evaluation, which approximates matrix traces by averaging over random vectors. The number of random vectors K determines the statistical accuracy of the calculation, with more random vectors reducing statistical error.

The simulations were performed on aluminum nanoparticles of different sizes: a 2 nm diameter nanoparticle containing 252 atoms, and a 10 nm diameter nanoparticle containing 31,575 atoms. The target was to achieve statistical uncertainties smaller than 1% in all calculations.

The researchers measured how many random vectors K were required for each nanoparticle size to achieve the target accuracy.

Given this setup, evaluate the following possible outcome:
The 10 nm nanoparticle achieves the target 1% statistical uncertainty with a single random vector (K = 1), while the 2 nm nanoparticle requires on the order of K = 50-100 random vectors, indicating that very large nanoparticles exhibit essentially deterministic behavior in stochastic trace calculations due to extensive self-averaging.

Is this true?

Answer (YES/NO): NO